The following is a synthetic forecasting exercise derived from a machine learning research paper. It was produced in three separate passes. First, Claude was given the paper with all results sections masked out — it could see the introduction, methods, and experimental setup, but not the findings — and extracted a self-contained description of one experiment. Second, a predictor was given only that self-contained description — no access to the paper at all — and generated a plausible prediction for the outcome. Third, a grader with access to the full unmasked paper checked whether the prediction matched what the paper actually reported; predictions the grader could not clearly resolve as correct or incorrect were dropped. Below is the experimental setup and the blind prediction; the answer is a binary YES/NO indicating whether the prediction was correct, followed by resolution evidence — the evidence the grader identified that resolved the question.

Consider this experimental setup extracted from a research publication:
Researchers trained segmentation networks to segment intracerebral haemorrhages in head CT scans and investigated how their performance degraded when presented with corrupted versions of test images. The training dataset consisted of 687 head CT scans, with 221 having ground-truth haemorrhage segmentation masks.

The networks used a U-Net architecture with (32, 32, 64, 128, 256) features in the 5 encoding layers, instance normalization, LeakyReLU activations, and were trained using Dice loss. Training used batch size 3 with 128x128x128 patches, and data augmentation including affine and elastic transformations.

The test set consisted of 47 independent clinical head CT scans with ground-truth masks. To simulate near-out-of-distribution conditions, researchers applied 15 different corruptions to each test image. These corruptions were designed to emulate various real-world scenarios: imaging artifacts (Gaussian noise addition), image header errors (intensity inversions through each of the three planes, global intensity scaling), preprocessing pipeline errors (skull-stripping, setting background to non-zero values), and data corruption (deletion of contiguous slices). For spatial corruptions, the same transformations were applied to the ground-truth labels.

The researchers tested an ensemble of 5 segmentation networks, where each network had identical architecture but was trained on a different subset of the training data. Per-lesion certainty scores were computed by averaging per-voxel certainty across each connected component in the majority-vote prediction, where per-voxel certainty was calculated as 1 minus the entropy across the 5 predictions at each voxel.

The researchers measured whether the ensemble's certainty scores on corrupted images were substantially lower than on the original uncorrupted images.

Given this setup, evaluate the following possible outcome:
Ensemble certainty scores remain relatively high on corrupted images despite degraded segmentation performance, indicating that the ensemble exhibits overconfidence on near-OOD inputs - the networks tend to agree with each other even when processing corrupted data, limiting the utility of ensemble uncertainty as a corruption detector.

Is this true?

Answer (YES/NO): YES